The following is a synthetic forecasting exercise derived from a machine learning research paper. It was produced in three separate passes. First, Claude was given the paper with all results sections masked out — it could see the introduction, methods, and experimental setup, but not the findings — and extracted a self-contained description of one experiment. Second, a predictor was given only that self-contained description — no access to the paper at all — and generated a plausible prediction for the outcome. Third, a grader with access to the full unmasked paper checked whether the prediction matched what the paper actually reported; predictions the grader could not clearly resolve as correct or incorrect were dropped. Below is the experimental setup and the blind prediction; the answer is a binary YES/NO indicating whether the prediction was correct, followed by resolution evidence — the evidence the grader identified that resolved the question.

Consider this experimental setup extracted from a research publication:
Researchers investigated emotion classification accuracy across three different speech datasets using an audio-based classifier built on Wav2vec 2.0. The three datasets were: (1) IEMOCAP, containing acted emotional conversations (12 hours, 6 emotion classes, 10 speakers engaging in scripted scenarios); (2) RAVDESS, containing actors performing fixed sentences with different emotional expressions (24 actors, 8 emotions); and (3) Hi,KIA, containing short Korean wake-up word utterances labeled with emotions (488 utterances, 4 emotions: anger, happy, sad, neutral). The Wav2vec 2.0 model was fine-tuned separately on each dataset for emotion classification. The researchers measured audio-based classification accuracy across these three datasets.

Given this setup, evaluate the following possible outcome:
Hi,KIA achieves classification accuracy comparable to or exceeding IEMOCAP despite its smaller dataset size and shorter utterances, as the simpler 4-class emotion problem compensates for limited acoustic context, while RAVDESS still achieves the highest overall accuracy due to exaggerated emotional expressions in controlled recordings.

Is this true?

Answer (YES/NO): NO